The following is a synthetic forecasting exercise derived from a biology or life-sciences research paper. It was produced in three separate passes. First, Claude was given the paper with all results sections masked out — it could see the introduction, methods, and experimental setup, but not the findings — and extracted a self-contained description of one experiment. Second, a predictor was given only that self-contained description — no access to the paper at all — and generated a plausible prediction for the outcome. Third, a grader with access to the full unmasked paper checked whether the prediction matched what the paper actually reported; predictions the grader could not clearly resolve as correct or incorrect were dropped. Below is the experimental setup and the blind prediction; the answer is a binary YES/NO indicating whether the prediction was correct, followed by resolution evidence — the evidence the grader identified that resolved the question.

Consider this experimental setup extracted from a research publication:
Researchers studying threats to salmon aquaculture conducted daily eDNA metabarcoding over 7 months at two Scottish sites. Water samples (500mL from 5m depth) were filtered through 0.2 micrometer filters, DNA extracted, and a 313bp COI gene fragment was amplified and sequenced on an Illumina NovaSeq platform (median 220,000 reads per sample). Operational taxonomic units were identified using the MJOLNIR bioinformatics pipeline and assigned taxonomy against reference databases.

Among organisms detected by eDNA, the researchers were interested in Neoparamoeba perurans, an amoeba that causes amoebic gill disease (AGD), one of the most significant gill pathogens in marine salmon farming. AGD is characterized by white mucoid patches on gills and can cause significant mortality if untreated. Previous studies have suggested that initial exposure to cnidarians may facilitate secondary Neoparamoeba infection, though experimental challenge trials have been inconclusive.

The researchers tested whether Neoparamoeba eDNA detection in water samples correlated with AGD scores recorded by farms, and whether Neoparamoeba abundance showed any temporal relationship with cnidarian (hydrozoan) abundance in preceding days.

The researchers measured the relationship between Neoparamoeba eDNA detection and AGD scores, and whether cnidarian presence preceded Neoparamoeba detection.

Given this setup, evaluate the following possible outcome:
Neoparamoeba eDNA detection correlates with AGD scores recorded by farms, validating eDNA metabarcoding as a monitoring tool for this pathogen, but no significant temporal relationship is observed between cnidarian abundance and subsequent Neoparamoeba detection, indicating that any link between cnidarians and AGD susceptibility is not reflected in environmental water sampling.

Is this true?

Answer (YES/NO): NO